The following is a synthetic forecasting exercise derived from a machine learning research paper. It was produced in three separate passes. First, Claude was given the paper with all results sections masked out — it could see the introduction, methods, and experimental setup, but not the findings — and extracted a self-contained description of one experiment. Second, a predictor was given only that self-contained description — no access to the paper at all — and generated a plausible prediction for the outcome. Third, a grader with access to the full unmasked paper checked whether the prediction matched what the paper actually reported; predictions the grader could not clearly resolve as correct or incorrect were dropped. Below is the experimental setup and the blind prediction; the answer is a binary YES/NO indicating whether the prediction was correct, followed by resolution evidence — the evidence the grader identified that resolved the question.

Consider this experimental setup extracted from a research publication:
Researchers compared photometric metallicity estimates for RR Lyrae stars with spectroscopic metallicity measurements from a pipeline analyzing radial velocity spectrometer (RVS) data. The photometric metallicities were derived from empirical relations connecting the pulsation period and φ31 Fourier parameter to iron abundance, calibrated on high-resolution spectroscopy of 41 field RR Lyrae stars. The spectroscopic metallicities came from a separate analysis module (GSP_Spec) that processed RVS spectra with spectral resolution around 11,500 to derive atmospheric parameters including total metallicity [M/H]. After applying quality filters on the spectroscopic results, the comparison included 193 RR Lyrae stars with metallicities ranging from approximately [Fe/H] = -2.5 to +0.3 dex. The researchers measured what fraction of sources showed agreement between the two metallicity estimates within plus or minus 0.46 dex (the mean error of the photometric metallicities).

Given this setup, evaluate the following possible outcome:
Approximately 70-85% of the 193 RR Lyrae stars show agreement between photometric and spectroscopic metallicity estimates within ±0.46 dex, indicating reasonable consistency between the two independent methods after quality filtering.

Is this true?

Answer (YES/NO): YES